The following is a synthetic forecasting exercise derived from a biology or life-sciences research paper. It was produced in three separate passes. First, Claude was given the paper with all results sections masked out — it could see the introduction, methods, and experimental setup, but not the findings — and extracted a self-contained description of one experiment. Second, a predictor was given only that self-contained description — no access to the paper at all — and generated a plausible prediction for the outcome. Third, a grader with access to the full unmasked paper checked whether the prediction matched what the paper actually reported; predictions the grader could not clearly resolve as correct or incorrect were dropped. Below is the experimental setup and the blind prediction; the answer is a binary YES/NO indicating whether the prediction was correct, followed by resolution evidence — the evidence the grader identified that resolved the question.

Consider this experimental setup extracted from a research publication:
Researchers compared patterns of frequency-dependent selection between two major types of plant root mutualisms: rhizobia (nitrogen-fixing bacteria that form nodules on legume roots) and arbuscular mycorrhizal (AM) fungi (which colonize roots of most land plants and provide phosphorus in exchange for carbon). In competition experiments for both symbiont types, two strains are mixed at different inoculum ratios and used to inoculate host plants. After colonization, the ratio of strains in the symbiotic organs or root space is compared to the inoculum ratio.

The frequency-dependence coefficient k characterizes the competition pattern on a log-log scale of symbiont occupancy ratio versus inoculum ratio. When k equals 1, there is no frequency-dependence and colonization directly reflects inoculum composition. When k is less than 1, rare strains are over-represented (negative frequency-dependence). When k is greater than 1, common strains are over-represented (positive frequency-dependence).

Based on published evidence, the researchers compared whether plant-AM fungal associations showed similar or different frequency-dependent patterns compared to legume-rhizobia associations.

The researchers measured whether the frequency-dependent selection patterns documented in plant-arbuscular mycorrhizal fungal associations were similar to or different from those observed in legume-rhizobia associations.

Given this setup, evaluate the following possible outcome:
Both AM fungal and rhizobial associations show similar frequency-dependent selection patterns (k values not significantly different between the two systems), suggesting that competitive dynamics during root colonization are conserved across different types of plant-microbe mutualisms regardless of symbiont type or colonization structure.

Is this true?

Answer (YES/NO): NO